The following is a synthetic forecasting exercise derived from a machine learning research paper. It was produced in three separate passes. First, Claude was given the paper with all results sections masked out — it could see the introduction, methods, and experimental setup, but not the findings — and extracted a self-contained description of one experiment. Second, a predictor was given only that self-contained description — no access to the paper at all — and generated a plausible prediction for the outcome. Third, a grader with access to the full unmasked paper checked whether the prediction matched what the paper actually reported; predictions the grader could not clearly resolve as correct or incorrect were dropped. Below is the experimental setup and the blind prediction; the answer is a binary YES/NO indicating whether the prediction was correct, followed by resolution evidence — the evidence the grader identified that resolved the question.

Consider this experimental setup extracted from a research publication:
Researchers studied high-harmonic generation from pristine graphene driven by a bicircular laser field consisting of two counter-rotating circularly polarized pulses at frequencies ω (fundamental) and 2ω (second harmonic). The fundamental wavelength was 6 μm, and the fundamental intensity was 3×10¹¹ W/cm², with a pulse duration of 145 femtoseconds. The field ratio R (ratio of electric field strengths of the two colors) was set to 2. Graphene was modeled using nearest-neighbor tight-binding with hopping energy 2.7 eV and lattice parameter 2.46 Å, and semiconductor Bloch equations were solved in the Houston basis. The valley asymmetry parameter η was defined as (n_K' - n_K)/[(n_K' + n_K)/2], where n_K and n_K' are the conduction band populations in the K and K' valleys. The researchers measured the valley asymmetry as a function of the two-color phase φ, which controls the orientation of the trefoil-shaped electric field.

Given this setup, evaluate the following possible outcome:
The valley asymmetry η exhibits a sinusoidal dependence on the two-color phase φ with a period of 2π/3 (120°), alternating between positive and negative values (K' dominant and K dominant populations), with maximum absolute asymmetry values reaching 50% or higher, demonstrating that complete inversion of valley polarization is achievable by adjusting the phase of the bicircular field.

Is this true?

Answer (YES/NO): NO